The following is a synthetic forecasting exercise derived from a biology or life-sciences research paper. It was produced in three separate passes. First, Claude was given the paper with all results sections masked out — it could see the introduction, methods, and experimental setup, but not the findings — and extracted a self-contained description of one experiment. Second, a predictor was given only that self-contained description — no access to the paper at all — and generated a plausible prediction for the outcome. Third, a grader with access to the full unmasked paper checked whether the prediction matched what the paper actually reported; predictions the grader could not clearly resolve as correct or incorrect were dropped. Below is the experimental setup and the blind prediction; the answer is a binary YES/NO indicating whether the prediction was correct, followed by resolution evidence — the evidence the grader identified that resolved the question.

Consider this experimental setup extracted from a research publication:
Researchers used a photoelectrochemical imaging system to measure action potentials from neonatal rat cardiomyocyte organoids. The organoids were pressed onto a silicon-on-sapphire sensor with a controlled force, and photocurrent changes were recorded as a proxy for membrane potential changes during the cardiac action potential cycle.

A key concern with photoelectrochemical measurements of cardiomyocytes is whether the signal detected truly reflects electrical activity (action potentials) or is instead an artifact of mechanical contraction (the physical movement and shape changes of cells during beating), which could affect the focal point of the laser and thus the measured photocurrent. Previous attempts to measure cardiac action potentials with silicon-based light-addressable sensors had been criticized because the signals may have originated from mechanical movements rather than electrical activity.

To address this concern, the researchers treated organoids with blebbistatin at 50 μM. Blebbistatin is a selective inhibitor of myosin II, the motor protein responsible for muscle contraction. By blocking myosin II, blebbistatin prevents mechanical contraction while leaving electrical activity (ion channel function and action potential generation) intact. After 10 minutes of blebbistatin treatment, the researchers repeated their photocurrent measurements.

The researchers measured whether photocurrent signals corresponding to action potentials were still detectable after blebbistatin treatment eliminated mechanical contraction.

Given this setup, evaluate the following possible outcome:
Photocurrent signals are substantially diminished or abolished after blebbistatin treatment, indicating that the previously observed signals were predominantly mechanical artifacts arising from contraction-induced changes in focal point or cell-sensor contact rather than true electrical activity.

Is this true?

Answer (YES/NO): NO